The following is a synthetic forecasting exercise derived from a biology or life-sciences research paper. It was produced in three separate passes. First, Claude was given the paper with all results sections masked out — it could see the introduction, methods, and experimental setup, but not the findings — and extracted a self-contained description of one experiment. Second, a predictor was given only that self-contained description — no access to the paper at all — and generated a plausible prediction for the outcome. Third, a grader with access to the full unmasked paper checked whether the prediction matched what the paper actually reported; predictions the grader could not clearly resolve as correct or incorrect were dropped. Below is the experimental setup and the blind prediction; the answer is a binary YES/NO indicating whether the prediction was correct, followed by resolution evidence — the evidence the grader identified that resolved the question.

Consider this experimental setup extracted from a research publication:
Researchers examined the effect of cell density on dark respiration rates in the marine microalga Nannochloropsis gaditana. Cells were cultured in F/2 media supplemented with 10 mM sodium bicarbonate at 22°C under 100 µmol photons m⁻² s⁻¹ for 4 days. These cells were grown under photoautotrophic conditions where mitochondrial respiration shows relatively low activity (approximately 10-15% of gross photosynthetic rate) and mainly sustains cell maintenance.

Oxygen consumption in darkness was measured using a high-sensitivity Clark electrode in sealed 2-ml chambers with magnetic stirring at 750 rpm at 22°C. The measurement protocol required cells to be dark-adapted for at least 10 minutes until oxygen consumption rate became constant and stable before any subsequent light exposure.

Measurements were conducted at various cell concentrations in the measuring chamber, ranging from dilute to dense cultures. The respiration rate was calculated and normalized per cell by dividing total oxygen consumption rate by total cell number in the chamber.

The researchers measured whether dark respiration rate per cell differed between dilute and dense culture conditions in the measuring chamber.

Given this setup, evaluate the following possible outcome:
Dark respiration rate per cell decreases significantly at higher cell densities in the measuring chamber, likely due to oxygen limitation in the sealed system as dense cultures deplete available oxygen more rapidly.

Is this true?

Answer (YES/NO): YES